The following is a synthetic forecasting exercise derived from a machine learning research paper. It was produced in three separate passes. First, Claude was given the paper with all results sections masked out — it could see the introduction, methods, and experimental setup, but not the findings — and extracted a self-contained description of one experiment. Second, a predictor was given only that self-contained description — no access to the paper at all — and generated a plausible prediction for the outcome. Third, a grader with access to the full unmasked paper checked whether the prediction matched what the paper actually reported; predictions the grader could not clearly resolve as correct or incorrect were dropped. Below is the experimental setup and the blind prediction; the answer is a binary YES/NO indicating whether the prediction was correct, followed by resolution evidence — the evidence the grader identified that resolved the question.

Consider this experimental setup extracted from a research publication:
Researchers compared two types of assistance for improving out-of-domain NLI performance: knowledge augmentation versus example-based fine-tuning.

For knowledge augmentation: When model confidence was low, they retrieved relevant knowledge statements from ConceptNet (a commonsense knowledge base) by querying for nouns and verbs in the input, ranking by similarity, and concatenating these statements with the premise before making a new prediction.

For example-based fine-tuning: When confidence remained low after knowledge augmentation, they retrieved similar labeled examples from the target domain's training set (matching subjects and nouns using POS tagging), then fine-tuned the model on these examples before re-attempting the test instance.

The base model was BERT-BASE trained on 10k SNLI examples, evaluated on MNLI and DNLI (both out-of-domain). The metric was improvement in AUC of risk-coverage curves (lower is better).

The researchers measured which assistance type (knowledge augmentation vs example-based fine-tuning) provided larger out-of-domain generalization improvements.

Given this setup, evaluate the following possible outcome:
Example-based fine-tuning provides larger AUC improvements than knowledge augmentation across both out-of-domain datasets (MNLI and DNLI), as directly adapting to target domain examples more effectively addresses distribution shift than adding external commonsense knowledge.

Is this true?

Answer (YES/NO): YES